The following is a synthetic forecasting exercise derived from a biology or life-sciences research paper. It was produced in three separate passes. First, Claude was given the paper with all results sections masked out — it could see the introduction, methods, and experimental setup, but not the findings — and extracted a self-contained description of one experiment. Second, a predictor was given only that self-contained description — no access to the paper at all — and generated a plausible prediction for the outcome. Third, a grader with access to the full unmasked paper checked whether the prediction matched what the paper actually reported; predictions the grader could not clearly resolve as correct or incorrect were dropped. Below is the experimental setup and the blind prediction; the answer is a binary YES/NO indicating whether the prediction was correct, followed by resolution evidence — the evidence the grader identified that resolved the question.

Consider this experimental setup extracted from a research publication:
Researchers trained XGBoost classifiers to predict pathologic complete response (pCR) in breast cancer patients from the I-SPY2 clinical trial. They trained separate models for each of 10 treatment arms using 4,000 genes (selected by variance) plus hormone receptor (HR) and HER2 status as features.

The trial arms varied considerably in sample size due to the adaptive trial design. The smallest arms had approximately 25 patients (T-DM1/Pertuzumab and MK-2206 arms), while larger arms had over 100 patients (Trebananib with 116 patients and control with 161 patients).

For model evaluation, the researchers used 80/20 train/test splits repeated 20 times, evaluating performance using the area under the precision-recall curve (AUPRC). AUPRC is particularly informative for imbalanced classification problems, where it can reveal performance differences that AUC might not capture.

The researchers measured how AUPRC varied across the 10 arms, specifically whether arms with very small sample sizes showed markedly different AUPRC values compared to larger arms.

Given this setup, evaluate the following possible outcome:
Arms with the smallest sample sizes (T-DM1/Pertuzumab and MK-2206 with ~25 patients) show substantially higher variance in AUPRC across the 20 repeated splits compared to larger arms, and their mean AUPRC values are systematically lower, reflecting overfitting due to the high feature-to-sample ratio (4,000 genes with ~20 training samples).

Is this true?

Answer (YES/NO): NO